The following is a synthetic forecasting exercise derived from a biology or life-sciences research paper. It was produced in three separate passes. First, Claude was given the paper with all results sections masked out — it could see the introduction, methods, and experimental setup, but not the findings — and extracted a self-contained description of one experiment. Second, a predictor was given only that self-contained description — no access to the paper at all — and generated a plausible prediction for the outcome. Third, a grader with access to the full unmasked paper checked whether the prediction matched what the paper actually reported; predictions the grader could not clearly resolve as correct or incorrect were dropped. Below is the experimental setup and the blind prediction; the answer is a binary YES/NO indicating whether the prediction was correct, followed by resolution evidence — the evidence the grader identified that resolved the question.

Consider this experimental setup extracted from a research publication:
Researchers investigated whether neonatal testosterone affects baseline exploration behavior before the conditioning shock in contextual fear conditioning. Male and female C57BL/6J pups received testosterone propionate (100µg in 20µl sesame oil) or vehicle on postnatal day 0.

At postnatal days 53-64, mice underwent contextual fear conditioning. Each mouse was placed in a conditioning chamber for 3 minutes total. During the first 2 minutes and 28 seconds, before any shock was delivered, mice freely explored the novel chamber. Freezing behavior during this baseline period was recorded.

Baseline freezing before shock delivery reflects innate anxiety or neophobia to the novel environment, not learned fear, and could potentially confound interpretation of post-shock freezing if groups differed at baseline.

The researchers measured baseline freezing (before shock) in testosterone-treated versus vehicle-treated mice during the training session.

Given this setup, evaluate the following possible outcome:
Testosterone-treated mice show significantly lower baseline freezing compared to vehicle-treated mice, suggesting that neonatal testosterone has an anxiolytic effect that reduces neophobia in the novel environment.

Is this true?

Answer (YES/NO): NO